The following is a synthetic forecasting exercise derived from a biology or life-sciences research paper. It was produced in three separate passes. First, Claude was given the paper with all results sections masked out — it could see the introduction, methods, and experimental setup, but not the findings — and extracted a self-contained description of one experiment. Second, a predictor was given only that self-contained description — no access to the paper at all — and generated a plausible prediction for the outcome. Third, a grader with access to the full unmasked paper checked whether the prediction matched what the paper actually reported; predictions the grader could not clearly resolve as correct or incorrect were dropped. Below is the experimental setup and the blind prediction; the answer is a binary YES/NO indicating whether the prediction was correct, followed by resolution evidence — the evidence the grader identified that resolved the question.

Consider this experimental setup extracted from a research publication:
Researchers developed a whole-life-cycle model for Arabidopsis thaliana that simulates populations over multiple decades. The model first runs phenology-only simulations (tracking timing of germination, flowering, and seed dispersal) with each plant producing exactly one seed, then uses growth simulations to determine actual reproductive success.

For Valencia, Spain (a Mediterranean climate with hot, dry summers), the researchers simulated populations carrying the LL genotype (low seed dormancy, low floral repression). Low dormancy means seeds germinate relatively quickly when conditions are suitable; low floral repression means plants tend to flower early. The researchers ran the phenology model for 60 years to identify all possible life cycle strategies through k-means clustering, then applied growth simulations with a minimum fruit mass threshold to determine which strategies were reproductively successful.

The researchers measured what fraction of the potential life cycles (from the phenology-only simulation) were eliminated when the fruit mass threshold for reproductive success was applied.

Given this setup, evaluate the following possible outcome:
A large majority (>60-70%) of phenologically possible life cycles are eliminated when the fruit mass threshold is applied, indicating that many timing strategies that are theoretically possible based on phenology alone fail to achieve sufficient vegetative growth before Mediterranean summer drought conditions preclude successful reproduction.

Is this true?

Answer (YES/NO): YES